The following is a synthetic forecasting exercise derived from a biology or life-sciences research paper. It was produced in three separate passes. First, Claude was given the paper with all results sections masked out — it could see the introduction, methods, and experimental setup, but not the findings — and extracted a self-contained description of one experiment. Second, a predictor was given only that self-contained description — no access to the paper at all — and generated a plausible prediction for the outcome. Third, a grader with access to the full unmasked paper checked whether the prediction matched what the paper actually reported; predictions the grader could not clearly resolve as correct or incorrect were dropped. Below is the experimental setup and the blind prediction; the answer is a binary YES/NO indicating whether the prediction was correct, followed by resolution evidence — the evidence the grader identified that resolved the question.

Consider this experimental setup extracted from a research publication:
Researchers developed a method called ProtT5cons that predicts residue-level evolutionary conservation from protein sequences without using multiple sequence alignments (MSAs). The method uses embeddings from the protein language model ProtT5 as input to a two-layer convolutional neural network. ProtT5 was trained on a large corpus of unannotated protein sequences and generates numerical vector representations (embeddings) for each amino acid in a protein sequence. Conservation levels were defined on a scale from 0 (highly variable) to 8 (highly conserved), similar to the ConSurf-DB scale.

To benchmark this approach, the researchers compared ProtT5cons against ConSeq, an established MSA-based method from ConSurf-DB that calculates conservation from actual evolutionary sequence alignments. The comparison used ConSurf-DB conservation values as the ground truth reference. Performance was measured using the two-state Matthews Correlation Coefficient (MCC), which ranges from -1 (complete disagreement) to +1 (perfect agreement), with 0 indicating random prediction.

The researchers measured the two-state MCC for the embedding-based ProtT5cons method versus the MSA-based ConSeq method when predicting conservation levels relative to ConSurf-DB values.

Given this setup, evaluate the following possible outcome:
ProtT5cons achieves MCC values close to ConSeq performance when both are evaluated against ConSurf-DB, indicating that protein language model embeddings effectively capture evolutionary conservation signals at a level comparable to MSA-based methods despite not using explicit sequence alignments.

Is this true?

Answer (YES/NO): YES